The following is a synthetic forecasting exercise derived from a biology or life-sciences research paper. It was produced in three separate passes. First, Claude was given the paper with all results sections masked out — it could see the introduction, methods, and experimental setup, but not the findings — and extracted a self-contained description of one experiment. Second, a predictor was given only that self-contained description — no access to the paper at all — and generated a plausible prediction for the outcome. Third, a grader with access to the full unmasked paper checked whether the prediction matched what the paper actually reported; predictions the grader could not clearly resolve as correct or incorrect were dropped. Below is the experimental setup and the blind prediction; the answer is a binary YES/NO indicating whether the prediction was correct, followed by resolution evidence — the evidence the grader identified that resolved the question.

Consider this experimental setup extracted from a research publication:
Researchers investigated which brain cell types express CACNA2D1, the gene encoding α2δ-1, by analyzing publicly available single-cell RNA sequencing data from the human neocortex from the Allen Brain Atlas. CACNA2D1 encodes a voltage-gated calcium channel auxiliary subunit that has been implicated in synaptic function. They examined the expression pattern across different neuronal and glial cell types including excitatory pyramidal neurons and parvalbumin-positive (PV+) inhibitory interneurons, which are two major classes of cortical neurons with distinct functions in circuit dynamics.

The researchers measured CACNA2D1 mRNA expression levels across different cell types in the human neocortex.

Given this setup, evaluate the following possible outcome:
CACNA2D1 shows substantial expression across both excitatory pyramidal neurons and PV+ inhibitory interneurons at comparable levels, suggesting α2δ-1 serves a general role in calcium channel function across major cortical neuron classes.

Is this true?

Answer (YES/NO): NO